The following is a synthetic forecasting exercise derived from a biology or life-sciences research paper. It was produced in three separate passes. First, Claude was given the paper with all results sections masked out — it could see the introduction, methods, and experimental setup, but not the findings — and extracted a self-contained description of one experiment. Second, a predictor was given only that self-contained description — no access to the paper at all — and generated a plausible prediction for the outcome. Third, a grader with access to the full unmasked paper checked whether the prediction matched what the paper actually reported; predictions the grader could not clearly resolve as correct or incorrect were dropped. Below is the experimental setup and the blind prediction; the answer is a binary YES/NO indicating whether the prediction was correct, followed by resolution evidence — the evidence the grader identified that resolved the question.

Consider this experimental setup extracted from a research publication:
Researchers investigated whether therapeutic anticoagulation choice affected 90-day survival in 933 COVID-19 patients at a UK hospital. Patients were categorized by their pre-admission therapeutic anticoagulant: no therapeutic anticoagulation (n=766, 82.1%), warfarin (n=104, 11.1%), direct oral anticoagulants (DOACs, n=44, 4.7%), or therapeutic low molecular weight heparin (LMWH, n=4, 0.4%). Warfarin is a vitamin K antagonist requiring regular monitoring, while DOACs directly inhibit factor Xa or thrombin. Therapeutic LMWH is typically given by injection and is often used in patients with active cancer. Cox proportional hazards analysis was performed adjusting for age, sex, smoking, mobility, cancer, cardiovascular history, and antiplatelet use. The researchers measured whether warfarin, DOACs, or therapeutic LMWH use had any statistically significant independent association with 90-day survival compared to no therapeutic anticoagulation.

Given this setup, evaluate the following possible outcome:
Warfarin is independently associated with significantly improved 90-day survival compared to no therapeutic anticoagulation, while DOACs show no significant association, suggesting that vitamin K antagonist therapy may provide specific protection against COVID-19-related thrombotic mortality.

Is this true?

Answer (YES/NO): NO